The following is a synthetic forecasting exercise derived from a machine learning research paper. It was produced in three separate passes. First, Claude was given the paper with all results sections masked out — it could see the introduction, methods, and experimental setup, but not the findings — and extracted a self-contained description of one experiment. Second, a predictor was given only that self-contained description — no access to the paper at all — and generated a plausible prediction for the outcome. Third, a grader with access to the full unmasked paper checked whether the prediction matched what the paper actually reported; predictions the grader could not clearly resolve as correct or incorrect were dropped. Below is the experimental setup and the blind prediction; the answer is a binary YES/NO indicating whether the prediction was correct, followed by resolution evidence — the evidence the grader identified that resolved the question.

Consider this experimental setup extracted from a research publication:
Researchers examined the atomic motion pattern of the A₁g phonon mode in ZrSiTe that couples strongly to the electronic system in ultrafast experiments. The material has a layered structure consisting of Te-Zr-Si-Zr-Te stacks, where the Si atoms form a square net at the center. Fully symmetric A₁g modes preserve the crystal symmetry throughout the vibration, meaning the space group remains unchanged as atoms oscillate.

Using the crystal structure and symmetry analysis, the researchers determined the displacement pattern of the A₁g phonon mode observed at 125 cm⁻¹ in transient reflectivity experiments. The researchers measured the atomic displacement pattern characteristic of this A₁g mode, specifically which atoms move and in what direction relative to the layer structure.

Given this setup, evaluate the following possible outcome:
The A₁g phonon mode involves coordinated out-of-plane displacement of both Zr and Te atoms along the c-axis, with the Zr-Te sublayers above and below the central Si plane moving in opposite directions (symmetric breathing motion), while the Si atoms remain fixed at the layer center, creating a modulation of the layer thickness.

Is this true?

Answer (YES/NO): YES